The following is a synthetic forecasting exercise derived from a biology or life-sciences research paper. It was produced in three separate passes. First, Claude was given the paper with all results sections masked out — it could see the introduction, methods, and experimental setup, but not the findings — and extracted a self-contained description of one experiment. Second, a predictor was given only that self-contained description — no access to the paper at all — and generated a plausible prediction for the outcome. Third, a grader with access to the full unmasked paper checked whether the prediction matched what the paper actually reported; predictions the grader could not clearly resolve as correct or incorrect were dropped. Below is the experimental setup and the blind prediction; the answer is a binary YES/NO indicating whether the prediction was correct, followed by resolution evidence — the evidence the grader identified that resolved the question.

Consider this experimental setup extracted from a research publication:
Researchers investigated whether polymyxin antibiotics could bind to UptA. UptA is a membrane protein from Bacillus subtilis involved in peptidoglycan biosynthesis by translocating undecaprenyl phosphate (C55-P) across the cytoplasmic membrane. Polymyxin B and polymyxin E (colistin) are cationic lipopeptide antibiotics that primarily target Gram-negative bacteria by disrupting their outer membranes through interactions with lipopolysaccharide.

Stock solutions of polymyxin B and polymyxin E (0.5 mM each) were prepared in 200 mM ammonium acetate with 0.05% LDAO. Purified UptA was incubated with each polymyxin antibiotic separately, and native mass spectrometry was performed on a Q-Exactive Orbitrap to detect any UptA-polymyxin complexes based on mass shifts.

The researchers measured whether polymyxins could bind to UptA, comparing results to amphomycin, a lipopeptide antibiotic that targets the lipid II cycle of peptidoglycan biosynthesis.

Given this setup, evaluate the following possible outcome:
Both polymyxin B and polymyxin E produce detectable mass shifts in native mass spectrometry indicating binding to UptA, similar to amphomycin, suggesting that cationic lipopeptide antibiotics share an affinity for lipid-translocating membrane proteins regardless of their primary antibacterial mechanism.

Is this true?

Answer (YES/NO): NO